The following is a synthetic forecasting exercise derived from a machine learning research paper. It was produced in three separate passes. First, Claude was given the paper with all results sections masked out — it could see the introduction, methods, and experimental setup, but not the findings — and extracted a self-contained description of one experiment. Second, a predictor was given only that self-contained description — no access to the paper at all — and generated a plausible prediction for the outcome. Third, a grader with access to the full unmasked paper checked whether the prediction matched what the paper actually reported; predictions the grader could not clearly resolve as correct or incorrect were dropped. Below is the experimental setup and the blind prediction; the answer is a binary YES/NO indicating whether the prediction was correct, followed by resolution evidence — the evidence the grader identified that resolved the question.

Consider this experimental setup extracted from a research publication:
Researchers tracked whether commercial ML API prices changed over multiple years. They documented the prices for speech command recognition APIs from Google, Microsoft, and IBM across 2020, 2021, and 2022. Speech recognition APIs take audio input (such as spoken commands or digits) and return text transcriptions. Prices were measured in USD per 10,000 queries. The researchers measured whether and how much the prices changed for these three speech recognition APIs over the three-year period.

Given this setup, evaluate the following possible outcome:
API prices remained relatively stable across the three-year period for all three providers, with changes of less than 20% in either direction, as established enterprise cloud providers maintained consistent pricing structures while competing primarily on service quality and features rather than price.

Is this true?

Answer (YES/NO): YES